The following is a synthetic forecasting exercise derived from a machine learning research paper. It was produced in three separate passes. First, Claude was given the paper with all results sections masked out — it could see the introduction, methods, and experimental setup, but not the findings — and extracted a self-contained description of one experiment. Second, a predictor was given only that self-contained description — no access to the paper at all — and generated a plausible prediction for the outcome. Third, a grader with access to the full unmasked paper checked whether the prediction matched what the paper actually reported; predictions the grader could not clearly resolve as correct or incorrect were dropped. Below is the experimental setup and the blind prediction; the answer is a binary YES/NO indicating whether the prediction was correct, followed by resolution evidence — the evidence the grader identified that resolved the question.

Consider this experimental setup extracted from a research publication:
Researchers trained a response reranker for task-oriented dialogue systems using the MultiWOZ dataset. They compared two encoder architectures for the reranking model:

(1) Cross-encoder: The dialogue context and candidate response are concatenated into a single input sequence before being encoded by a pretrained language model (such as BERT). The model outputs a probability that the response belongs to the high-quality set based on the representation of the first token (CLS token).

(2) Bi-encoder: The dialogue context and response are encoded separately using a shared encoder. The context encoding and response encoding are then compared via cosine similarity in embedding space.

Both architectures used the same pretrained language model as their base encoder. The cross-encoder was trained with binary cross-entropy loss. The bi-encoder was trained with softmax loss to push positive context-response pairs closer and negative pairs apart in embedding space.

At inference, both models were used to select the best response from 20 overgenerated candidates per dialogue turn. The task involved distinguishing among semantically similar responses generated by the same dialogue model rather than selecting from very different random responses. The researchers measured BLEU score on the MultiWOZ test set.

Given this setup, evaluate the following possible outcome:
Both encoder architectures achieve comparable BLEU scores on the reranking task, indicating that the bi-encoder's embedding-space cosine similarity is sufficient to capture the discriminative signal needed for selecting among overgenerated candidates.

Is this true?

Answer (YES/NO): NO